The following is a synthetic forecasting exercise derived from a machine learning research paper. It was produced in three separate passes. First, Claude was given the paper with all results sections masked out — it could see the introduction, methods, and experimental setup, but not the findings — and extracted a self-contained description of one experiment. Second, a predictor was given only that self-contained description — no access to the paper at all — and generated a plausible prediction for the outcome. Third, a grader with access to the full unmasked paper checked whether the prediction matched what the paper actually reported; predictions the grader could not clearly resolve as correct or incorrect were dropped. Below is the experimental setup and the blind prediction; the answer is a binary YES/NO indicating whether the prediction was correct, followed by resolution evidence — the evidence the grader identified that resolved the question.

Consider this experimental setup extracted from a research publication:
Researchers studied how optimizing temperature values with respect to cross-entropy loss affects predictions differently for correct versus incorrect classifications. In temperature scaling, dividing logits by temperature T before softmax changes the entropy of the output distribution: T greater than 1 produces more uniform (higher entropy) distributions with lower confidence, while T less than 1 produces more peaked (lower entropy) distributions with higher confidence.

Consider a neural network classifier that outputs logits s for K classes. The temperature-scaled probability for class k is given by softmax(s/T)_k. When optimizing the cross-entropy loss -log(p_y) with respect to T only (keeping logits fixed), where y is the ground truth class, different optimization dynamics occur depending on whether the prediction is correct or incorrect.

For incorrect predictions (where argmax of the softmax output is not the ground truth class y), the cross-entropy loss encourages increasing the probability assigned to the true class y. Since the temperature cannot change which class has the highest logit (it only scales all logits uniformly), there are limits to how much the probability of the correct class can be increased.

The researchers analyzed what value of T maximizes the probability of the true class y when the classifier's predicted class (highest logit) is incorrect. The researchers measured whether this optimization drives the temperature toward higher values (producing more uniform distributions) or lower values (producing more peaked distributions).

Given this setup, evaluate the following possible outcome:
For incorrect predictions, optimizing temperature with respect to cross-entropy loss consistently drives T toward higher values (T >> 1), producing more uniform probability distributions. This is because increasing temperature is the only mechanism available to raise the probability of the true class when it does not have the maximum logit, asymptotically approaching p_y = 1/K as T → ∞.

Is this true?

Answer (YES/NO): YES